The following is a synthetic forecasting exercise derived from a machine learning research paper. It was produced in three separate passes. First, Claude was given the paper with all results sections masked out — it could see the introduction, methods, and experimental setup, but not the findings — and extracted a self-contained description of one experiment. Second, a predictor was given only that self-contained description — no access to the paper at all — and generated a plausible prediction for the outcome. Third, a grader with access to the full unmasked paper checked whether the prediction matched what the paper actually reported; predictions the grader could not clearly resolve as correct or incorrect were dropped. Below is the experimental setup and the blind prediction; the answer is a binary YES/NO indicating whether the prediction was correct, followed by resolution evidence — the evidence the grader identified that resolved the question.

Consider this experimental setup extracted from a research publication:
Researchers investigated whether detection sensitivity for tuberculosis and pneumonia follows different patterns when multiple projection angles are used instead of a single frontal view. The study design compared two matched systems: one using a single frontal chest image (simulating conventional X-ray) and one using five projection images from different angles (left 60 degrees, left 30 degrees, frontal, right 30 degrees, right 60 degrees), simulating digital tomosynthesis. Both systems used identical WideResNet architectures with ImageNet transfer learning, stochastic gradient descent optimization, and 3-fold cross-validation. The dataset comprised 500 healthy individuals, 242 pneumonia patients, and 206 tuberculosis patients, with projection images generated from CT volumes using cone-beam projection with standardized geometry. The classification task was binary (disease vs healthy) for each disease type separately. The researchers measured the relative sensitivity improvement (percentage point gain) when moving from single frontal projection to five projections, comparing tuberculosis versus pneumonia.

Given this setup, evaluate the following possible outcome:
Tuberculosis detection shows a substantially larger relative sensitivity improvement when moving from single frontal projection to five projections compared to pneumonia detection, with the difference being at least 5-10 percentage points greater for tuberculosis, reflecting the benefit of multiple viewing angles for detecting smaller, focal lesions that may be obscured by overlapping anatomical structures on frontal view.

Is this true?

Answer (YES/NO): NO